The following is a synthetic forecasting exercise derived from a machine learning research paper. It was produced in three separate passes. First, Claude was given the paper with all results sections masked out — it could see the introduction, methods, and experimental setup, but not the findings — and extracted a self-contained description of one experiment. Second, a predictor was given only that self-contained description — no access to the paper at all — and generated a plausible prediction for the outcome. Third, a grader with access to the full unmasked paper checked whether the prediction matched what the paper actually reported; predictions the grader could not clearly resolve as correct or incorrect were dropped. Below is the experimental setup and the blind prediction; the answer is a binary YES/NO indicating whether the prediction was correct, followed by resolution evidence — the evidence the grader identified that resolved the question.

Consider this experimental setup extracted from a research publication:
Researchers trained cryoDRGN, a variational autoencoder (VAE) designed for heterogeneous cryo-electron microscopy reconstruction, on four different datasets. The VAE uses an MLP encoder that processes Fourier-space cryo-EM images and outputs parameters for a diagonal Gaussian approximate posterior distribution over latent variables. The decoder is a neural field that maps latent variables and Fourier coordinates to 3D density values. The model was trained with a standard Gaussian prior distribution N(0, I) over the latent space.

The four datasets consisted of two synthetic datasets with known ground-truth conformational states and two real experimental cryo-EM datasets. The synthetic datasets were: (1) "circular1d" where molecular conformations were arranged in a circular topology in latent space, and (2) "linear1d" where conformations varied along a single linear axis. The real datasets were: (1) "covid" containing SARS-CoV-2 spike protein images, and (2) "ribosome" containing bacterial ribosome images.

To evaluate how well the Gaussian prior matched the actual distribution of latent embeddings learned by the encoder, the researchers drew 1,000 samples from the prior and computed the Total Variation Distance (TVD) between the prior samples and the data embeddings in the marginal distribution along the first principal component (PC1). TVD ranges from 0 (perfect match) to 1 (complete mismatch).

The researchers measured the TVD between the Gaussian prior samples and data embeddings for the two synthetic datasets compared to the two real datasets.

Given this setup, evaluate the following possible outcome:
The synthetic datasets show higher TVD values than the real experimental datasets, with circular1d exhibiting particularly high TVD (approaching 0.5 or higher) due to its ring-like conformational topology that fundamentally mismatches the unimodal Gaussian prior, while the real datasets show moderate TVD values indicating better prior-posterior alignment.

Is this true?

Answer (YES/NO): YES